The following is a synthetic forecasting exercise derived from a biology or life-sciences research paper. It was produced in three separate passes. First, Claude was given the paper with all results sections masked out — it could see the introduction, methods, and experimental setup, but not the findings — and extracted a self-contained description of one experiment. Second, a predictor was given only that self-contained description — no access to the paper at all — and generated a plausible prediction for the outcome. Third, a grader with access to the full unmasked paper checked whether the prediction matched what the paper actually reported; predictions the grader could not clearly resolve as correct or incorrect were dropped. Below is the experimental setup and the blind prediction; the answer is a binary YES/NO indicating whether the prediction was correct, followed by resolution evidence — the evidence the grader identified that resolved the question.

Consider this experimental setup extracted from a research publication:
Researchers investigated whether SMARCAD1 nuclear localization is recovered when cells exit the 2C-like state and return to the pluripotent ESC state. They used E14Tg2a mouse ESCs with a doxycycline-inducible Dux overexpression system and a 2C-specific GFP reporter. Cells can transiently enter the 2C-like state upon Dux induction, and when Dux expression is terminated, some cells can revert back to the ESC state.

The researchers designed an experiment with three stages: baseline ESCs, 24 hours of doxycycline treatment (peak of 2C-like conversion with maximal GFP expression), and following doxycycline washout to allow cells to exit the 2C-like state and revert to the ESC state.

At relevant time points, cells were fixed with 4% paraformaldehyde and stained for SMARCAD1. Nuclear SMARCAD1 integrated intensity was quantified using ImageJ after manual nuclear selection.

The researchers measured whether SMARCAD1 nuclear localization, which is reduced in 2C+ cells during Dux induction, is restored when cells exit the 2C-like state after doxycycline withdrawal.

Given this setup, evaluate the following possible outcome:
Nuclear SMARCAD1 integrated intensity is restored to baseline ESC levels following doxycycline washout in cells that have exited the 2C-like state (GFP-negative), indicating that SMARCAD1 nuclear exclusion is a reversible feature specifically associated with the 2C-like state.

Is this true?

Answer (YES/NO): YES